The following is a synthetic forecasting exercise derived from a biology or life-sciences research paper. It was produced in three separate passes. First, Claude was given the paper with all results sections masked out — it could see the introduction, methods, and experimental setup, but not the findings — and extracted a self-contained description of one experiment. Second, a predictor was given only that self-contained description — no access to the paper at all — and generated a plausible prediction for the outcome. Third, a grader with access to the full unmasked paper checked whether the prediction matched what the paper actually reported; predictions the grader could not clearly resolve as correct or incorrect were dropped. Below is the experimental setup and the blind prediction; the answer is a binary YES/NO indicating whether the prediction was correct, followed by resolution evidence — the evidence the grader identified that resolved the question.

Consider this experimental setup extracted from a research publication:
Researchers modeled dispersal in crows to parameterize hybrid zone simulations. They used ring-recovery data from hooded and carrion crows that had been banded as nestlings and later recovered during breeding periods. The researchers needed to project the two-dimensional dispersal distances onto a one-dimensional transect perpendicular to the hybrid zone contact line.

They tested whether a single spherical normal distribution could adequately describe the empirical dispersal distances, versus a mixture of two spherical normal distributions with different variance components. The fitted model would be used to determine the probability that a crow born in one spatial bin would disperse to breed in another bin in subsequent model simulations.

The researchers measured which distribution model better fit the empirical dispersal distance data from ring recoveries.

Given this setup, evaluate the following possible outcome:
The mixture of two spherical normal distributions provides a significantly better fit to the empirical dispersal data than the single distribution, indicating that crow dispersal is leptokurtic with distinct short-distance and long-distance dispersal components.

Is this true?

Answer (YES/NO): YES